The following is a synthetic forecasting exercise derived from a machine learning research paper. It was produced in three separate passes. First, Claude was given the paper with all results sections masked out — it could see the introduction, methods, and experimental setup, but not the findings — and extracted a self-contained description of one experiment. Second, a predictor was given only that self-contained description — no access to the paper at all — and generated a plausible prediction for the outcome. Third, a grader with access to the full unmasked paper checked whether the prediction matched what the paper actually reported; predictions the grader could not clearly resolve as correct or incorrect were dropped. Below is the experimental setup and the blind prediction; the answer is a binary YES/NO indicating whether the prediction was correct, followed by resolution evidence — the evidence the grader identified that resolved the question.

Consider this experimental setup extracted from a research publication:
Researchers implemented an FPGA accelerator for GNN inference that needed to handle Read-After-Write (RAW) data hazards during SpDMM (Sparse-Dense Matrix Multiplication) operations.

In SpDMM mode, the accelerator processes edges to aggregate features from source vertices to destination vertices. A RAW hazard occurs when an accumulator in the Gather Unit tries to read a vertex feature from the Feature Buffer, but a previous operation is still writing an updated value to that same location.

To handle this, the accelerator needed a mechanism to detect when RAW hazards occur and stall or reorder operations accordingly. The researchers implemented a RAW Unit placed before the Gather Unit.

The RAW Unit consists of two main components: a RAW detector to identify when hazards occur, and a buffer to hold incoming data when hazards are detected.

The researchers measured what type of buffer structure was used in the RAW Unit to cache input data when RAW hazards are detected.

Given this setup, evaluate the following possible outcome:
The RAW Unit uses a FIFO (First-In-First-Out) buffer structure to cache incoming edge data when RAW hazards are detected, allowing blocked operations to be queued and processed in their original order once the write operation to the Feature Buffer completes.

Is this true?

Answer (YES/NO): YES